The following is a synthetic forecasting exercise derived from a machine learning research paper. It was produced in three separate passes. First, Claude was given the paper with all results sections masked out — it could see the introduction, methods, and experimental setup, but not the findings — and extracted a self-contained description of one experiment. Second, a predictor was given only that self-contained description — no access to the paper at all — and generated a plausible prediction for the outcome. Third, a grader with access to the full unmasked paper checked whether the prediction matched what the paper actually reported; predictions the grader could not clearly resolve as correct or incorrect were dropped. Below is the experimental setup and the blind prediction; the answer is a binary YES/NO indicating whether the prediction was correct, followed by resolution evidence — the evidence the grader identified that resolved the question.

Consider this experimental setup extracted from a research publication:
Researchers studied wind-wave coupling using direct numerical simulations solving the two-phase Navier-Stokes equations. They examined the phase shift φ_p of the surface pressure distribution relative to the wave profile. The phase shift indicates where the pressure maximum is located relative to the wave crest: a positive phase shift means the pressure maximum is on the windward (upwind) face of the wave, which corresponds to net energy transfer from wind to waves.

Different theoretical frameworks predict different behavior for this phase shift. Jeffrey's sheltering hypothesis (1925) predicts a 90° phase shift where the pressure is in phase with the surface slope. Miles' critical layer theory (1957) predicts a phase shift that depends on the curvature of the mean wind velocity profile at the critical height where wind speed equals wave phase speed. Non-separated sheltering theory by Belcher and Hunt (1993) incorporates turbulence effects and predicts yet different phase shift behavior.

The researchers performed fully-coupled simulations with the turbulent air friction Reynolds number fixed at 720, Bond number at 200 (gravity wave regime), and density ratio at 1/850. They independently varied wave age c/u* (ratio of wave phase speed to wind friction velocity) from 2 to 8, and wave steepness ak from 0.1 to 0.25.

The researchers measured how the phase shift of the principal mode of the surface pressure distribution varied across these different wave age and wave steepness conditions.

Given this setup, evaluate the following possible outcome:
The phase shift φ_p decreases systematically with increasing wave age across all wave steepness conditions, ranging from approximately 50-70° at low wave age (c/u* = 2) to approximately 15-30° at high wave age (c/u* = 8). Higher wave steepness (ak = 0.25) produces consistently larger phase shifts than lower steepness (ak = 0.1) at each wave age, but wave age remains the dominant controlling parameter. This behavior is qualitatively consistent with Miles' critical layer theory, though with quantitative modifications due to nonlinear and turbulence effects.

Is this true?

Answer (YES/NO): NO